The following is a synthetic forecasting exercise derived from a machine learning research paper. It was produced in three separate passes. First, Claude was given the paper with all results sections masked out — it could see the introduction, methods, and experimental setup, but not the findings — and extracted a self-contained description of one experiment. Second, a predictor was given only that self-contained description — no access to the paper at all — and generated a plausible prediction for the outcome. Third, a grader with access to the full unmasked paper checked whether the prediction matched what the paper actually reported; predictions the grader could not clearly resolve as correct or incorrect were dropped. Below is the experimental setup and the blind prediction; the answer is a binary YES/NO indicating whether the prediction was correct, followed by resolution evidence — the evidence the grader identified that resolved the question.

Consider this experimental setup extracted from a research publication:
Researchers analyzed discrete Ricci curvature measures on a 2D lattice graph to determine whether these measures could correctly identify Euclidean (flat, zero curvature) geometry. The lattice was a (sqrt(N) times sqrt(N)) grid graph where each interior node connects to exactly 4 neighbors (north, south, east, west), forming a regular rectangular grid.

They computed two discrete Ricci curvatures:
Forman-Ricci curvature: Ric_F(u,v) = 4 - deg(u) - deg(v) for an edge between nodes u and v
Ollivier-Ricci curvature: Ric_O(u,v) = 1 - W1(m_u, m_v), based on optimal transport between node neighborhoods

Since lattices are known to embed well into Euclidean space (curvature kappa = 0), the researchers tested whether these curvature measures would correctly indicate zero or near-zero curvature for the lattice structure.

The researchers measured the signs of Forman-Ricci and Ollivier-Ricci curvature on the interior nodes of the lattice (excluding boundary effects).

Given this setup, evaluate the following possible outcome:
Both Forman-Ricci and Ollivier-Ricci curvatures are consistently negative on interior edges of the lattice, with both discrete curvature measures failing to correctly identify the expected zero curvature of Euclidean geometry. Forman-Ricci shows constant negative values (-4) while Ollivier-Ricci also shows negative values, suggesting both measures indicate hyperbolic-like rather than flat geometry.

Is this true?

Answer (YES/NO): NO